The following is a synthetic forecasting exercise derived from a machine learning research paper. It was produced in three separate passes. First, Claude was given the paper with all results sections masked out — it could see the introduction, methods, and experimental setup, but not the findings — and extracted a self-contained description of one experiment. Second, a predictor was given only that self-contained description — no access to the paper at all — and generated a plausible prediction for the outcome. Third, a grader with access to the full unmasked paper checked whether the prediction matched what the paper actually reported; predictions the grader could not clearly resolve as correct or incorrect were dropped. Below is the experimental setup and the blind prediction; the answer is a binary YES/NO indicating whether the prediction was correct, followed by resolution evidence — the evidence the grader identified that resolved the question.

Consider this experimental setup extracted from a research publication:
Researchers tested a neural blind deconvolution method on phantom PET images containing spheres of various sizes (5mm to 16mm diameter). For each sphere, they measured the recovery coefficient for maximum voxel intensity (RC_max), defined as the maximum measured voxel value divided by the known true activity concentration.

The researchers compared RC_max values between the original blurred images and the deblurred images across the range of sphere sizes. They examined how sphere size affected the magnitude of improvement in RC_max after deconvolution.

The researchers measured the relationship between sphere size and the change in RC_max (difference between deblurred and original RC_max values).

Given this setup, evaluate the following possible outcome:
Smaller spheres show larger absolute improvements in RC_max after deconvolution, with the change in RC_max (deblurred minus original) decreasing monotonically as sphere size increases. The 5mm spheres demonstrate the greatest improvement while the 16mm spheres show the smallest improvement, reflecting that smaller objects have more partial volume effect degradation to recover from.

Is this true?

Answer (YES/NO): NO